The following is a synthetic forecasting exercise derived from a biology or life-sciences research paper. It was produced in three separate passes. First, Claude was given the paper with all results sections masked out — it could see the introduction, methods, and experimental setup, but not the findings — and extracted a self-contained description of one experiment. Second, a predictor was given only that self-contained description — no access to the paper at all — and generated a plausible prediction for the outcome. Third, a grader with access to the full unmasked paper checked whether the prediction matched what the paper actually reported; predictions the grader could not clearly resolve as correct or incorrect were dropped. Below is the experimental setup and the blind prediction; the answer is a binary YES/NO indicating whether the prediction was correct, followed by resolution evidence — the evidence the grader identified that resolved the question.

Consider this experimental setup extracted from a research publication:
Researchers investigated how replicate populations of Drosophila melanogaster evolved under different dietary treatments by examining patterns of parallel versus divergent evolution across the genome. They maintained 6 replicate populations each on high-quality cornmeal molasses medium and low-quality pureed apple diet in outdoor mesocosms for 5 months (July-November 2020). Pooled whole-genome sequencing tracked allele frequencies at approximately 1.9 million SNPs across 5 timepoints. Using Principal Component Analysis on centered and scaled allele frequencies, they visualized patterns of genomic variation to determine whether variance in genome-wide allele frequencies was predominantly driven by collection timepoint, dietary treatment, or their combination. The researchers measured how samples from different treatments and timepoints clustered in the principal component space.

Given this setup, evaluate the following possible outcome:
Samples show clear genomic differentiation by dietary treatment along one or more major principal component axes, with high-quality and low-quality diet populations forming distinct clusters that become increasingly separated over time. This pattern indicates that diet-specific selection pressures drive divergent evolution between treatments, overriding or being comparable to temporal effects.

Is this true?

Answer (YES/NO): NO